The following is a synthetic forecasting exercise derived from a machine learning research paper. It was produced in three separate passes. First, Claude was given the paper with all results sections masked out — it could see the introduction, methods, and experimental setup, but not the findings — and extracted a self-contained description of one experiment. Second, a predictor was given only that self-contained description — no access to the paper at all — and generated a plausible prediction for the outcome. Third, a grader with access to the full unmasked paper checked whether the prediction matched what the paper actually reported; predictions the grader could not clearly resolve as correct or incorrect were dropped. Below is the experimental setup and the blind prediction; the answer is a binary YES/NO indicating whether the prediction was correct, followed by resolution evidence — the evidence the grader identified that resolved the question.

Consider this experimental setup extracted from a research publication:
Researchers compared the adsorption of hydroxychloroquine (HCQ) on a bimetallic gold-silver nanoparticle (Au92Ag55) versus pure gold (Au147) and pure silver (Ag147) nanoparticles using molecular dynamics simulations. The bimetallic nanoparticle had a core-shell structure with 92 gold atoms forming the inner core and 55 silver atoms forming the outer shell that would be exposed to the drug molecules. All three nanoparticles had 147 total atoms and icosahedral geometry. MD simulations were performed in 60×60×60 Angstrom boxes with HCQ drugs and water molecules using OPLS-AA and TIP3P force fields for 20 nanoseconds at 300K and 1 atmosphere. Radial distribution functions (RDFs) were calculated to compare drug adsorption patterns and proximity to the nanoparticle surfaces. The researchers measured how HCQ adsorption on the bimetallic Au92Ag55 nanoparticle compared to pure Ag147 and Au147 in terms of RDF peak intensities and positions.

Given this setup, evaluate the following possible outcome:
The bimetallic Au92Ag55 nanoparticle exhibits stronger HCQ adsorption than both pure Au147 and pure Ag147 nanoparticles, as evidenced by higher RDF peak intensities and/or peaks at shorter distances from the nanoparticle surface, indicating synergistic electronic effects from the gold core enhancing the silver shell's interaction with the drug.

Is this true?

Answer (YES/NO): NO